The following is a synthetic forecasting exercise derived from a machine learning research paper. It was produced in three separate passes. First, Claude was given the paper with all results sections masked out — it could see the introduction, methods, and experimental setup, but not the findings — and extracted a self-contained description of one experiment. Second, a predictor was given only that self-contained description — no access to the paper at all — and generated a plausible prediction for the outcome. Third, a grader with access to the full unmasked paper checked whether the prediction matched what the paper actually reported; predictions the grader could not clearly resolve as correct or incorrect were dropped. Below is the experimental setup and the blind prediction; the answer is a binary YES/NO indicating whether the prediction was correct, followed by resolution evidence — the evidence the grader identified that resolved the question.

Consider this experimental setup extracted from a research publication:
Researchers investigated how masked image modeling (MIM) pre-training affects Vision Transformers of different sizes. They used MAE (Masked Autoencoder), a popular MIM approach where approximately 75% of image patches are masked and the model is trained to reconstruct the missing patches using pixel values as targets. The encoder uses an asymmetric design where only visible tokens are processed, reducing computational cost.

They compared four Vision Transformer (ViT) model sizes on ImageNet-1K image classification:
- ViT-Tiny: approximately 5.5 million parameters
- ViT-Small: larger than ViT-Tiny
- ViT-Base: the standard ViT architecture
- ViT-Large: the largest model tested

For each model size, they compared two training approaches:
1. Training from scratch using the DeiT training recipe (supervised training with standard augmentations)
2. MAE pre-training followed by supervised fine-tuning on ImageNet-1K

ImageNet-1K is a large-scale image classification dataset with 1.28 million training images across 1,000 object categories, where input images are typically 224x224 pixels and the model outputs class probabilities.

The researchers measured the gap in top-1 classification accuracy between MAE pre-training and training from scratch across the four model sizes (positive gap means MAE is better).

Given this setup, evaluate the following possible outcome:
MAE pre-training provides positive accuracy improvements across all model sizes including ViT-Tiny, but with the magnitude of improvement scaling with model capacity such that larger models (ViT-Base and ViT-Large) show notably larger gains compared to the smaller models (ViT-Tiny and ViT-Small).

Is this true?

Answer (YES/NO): NO